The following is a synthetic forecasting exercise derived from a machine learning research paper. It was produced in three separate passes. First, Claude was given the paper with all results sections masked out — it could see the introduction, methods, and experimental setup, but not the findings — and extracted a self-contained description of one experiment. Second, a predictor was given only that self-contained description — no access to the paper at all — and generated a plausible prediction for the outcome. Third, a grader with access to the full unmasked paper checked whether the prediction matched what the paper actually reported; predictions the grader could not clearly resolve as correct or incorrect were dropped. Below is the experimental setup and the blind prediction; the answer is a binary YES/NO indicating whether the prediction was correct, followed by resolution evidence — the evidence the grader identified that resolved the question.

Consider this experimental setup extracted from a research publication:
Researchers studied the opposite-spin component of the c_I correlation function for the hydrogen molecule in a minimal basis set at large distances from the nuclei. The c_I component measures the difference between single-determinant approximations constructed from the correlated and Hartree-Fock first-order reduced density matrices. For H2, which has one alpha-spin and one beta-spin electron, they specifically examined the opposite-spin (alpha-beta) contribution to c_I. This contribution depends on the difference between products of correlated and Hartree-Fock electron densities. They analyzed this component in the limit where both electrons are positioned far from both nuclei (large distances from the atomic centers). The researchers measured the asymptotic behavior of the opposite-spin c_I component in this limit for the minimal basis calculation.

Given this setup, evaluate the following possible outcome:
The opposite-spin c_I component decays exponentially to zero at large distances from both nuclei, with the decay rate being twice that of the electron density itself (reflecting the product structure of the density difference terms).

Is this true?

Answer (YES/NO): NO